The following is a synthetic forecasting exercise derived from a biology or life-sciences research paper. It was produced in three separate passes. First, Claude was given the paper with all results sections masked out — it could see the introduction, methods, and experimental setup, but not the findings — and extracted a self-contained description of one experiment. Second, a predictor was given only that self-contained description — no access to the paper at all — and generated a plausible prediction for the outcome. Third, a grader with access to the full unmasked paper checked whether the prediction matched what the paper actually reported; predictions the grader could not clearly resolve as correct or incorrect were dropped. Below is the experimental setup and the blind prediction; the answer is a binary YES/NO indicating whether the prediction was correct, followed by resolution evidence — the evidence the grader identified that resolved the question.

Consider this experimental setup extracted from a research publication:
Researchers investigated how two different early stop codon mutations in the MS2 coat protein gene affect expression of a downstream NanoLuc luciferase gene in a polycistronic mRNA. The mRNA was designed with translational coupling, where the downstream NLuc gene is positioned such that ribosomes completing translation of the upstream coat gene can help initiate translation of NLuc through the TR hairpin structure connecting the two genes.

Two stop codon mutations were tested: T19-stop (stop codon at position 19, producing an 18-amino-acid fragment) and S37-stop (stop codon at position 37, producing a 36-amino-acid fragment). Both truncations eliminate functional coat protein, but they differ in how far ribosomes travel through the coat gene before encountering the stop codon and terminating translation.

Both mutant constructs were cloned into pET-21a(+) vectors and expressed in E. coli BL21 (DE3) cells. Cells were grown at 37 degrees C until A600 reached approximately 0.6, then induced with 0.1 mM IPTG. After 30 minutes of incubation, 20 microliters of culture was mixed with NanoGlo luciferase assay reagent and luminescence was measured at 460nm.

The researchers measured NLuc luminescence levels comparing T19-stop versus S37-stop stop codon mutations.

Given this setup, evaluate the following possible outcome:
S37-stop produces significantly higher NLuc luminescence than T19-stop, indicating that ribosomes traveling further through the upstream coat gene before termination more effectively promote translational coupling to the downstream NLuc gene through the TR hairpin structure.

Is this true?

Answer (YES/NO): YES